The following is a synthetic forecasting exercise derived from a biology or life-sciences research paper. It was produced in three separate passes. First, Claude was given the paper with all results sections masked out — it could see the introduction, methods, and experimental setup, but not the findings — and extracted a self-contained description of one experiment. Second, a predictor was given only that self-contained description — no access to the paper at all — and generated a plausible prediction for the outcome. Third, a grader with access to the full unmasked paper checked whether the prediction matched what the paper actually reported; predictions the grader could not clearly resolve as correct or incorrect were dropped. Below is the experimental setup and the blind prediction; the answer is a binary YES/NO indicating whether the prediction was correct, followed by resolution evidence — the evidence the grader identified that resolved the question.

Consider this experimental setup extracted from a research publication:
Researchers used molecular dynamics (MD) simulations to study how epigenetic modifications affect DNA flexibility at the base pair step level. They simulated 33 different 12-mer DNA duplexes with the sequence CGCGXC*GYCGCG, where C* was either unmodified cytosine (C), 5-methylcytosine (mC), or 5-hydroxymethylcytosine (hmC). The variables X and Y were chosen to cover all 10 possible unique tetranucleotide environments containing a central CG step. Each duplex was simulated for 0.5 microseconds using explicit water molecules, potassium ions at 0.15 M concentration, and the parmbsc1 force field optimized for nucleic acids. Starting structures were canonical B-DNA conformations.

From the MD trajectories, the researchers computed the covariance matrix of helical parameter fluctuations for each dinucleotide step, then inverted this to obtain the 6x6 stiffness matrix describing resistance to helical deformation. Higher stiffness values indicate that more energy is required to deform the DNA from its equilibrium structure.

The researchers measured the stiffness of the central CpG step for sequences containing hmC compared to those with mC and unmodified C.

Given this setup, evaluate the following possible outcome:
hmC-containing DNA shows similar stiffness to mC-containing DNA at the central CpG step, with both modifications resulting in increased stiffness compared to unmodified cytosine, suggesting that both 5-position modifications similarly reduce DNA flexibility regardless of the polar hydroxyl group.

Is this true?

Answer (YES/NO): NO